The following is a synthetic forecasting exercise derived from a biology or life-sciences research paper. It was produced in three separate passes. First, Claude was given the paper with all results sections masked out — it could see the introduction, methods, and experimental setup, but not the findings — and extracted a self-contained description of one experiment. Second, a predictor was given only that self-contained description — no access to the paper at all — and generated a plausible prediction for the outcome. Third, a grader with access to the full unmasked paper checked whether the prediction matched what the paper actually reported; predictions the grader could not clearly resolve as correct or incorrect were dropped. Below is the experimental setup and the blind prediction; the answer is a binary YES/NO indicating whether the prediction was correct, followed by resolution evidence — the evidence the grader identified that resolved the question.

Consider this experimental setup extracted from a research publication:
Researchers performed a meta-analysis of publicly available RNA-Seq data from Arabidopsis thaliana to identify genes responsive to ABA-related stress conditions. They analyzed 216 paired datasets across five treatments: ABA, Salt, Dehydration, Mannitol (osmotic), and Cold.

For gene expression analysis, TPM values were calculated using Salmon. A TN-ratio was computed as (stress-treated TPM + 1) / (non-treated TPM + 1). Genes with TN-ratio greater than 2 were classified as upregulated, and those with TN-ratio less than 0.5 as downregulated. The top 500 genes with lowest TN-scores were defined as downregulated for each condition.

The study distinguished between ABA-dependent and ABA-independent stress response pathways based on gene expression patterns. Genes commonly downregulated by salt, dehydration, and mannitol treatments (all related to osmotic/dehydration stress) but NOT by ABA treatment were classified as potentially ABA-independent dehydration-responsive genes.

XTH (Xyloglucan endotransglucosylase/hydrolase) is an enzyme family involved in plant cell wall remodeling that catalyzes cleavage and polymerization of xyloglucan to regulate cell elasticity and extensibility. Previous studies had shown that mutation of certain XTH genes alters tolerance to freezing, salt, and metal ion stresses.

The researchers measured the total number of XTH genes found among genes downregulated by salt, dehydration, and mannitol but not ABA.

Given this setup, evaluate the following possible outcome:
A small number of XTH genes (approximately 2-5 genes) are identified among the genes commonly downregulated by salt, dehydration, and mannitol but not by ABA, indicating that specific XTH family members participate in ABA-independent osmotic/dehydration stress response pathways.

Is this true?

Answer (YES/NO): YES